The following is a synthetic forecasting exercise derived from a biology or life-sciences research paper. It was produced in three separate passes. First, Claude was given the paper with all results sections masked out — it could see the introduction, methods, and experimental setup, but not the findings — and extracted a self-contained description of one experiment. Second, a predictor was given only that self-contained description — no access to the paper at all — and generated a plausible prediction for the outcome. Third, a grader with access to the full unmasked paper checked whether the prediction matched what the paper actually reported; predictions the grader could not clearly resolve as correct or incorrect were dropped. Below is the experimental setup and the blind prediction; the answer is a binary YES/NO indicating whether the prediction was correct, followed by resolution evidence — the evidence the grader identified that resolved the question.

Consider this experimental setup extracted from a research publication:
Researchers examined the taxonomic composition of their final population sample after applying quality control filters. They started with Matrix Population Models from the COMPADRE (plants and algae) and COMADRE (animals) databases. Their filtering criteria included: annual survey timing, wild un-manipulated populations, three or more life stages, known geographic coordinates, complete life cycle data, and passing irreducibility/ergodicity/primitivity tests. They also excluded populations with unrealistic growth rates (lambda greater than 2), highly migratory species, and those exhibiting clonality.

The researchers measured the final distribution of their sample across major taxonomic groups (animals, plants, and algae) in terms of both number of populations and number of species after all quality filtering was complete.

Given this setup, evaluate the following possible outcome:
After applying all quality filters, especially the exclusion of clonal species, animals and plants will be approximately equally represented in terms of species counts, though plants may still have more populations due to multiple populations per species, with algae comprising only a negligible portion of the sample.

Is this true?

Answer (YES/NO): NO